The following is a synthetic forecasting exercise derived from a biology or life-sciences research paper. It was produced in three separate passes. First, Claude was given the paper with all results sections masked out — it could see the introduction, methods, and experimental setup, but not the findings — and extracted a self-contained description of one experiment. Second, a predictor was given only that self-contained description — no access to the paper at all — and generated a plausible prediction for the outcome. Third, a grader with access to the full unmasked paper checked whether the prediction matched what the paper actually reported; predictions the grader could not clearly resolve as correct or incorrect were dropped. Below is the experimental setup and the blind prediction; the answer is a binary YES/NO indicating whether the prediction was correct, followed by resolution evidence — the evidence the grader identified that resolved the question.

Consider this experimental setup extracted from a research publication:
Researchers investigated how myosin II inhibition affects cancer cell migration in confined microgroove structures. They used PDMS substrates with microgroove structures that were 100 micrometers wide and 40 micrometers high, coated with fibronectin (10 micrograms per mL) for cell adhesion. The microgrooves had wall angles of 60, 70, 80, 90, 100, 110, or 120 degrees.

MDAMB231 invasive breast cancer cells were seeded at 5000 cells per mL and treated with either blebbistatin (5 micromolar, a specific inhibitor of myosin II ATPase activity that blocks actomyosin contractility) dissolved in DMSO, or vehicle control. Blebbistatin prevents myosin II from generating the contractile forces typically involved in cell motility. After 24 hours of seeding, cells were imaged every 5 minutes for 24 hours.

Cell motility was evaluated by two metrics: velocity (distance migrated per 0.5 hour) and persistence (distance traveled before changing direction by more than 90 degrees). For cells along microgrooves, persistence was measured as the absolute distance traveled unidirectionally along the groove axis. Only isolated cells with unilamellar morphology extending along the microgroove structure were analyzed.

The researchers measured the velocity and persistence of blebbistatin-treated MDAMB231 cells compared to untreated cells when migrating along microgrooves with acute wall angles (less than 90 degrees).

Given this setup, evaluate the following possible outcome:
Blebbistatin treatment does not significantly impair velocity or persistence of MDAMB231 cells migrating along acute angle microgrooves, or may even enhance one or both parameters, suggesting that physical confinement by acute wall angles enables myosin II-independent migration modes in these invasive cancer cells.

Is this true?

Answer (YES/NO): YES